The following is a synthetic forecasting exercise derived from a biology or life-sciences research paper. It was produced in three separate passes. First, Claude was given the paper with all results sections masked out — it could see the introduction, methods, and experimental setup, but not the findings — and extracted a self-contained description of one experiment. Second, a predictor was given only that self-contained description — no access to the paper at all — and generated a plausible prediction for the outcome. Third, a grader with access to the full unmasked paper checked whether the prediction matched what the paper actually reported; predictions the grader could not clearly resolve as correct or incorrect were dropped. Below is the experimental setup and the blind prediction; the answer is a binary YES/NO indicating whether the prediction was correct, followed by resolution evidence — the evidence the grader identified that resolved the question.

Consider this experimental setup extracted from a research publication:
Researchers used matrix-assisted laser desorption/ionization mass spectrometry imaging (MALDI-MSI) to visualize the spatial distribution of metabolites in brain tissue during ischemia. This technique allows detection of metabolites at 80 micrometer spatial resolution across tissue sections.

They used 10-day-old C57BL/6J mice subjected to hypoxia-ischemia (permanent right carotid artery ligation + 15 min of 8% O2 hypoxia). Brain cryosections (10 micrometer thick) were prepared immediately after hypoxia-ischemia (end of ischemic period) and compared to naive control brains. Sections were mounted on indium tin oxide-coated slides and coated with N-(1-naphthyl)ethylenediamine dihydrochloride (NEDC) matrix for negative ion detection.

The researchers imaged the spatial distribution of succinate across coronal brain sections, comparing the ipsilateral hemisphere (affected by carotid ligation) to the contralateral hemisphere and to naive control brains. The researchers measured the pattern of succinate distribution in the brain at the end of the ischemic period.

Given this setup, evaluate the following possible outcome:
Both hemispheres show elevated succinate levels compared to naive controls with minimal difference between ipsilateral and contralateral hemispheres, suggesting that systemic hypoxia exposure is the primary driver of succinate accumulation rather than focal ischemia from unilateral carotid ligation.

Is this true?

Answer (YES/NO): NO